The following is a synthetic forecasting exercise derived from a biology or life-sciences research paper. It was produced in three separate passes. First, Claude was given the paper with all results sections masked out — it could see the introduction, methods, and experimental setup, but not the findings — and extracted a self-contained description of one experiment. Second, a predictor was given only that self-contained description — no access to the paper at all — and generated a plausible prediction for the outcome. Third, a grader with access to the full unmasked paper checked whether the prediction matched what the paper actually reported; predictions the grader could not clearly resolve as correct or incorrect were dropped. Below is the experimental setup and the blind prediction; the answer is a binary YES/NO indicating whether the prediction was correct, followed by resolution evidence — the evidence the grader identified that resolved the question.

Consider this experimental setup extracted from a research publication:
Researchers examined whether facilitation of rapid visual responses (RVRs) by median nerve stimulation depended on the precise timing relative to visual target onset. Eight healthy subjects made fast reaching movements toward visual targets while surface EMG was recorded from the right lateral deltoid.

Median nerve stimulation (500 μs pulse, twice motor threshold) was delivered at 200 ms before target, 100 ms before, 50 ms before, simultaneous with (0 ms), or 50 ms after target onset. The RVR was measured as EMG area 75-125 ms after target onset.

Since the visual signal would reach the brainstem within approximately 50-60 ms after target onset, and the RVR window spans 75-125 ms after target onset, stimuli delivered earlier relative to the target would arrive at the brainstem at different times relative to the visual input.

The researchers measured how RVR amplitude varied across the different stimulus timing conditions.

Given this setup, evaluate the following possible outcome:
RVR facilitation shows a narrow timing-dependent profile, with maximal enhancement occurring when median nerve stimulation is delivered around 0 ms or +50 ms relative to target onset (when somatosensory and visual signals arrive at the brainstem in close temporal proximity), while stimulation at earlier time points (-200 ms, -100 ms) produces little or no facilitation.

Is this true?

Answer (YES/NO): NO